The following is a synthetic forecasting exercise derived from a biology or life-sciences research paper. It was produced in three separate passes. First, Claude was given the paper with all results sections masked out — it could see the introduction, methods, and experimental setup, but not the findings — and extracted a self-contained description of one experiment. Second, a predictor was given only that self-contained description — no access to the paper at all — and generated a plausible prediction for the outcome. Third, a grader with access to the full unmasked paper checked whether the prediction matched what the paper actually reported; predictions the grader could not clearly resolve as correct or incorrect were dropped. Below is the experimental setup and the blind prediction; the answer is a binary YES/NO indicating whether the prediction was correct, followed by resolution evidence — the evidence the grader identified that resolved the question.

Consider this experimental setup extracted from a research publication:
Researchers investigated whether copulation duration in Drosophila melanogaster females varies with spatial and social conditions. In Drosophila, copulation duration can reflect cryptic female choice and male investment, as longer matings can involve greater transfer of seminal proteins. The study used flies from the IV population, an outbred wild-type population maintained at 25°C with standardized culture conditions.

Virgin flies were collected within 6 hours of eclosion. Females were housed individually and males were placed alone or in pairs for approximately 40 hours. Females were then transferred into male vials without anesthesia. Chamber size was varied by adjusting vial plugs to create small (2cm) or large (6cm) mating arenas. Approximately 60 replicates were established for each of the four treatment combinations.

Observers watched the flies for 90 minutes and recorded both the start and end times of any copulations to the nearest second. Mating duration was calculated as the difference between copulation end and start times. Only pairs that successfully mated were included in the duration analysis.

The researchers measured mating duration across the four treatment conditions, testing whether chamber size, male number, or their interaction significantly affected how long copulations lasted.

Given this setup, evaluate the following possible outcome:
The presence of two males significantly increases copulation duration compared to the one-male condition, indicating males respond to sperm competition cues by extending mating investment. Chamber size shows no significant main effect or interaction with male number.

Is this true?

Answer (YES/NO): NO